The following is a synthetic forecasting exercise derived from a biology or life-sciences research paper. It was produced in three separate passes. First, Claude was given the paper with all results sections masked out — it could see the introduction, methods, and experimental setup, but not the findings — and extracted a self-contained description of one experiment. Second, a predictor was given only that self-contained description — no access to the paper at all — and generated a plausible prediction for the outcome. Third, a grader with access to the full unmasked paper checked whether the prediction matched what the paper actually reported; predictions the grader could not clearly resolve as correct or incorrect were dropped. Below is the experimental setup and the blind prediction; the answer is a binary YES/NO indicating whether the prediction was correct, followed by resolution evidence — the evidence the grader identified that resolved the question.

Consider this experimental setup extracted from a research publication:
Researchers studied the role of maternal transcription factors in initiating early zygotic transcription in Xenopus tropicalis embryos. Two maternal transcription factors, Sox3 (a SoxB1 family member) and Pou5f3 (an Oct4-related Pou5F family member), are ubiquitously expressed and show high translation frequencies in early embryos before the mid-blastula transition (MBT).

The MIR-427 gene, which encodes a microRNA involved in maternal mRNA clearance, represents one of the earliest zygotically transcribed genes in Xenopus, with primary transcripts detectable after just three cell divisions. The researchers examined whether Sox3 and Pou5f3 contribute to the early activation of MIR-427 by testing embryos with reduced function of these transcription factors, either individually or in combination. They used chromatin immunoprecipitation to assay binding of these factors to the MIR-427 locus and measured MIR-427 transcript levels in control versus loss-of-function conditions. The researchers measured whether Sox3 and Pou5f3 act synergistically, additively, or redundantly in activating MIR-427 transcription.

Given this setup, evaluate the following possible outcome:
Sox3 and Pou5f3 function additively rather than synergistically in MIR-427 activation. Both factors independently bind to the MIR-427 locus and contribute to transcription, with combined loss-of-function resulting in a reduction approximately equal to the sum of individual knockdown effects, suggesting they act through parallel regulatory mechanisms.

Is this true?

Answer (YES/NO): NO